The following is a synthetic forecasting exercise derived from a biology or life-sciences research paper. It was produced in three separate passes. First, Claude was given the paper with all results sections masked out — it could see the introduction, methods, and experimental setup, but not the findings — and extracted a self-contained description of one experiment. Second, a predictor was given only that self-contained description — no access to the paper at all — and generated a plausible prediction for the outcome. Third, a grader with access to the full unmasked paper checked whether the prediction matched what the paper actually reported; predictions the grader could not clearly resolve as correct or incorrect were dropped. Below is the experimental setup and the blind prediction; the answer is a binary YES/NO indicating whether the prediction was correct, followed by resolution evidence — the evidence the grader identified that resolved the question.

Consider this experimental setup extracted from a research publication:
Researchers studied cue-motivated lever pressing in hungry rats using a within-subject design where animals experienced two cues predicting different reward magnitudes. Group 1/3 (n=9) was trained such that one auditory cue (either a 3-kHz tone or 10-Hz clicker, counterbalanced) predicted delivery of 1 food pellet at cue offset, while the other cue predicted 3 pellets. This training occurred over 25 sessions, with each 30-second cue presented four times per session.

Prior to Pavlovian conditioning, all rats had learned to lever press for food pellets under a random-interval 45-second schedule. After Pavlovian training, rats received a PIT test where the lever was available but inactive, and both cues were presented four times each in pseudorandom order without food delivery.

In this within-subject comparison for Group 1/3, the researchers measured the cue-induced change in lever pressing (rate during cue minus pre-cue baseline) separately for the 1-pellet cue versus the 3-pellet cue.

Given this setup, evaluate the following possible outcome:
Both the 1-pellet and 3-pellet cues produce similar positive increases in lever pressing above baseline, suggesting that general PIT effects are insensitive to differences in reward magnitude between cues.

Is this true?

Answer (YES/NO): NO